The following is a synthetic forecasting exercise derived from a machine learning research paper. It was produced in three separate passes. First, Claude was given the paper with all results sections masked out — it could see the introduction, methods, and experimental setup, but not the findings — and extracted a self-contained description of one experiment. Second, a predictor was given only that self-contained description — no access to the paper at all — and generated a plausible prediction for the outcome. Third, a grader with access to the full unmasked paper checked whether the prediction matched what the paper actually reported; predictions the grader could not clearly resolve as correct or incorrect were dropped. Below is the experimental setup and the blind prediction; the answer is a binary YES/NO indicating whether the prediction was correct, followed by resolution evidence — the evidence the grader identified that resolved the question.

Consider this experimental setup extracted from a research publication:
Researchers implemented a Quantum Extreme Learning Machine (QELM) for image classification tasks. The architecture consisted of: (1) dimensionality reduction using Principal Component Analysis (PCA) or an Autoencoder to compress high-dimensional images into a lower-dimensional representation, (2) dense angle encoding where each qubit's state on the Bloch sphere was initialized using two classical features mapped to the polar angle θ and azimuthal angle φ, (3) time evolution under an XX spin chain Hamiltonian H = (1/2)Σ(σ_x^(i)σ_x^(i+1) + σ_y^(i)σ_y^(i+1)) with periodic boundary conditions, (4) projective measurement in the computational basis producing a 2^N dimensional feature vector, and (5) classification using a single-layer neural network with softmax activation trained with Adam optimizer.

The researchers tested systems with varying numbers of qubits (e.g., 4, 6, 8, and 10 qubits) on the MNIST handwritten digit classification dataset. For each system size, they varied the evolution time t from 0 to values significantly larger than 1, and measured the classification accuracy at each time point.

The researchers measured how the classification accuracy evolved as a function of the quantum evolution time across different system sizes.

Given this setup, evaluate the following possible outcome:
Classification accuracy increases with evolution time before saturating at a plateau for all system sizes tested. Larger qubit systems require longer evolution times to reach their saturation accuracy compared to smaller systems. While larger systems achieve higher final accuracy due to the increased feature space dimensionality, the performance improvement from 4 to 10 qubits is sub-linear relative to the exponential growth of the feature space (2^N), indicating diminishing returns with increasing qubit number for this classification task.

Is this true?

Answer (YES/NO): NO